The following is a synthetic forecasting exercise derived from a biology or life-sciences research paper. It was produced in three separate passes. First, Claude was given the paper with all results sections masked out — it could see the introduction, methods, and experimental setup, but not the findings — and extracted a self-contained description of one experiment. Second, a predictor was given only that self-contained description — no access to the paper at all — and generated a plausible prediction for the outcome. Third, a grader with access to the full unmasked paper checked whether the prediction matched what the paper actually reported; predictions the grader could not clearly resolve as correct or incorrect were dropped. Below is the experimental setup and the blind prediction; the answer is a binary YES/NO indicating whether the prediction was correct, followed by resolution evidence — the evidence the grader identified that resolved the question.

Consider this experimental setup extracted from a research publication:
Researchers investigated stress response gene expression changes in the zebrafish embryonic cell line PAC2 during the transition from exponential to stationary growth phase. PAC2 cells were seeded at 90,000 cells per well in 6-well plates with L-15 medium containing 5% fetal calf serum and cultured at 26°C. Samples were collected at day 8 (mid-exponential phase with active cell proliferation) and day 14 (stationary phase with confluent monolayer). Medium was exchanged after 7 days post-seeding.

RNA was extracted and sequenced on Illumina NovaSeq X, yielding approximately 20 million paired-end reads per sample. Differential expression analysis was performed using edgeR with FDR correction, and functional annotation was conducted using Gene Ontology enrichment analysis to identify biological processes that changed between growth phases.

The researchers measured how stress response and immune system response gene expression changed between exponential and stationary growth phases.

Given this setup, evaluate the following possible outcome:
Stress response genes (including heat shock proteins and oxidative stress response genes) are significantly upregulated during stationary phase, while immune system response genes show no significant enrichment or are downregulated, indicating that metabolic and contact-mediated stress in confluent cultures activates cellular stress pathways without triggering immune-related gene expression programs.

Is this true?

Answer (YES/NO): NO